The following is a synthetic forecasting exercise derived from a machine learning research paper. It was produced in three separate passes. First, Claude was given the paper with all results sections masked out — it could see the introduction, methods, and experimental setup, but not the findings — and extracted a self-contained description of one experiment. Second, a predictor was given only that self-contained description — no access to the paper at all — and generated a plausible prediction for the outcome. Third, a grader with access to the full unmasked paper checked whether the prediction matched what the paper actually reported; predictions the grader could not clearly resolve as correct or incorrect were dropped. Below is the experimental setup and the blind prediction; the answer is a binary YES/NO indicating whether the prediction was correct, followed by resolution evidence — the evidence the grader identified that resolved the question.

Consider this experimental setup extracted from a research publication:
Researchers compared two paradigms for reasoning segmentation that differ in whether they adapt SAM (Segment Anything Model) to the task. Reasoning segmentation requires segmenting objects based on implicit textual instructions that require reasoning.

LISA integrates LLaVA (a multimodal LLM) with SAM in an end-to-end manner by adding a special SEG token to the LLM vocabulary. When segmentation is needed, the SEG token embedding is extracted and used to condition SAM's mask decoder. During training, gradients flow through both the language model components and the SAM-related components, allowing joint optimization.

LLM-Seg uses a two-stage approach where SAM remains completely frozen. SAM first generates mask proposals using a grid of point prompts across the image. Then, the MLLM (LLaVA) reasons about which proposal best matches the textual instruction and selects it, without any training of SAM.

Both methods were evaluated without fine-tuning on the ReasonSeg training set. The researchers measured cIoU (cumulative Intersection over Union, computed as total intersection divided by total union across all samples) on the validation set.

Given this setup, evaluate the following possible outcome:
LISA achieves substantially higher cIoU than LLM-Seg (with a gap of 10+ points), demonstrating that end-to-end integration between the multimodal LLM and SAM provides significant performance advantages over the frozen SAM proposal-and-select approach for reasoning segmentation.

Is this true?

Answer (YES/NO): YES